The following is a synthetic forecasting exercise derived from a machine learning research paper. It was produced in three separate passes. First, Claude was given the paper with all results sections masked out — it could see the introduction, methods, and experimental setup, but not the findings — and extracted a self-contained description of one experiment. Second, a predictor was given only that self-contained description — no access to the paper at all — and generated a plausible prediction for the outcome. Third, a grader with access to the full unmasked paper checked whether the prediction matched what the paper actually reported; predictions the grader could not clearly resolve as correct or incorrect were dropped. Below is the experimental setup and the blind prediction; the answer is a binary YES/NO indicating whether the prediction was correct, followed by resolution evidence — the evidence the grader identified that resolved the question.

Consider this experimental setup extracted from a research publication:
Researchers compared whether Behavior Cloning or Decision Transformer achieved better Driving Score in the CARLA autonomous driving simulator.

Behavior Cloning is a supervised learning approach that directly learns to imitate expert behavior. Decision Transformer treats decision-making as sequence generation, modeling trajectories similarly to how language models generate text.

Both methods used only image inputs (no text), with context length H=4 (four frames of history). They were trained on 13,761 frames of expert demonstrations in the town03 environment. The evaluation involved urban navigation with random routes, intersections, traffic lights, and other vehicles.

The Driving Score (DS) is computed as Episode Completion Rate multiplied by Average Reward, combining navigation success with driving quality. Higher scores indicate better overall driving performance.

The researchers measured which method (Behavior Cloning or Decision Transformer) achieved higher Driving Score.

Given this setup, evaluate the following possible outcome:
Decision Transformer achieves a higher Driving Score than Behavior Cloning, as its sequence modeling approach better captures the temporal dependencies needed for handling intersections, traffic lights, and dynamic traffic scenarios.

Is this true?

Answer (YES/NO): NO